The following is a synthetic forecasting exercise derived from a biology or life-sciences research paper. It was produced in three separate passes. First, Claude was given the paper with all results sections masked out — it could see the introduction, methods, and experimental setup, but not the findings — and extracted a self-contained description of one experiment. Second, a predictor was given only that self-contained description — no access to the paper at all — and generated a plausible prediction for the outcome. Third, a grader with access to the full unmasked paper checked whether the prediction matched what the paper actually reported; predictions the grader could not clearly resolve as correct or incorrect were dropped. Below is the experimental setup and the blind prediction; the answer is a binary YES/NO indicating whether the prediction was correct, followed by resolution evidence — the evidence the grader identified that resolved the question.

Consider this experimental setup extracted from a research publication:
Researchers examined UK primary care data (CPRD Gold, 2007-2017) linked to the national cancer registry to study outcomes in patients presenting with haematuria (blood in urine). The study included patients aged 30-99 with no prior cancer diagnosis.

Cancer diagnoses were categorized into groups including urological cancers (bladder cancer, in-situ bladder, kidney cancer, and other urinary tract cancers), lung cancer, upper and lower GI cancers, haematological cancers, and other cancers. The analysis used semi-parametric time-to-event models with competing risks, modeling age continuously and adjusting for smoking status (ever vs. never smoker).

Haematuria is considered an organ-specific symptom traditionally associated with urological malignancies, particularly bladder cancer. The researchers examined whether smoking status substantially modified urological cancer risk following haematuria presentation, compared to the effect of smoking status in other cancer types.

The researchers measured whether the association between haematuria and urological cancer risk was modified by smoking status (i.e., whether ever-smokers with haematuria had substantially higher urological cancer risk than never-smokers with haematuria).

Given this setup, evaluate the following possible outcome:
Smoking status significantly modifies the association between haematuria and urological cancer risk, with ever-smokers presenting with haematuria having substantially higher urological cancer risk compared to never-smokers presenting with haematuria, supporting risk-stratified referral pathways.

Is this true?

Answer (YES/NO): NO